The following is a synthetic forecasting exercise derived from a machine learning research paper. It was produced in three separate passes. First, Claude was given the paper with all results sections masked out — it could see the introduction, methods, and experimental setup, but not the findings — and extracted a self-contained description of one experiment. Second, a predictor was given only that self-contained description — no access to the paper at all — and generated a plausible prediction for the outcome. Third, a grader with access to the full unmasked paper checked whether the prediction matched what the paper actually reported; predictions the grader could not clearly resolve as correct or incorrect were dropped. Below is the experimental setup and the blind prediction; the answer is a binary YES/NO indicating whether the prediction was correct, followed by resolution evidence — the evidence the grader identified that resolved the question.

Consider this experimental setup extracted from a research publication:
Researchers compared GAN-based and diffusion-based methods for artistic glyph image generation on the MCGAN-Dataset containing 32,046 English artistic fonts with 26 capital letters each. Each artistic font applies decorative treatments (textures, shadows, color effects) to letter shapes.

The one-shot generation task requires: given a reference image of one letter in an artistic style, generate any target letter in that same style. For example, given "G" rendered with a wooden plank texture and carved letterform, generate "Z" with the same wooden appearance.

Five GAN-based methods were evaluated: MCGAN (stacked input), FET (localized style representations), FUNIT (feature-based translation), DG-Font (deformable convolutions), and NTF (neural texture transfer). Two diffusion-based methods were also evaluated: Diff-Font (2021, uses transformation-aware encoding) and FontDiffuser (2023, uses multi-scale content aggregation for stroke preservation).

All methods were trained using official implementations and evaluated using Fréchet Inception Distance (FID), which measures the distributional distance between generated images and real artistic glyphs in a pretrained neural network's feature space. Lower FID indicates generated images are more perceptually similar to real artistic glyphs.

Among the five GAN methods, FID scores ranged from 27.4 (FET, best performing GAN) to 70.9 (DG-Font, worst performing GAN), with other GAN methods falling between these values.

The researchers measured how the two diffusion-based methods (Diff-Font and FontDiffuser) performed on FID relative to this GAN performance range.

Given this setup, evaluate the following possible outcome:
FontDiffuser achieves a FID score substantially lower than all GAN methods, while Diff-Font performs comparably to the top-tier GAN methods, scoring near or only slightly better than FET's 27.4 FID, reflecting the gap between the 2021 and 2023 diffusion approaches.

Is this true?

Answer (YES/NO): NO